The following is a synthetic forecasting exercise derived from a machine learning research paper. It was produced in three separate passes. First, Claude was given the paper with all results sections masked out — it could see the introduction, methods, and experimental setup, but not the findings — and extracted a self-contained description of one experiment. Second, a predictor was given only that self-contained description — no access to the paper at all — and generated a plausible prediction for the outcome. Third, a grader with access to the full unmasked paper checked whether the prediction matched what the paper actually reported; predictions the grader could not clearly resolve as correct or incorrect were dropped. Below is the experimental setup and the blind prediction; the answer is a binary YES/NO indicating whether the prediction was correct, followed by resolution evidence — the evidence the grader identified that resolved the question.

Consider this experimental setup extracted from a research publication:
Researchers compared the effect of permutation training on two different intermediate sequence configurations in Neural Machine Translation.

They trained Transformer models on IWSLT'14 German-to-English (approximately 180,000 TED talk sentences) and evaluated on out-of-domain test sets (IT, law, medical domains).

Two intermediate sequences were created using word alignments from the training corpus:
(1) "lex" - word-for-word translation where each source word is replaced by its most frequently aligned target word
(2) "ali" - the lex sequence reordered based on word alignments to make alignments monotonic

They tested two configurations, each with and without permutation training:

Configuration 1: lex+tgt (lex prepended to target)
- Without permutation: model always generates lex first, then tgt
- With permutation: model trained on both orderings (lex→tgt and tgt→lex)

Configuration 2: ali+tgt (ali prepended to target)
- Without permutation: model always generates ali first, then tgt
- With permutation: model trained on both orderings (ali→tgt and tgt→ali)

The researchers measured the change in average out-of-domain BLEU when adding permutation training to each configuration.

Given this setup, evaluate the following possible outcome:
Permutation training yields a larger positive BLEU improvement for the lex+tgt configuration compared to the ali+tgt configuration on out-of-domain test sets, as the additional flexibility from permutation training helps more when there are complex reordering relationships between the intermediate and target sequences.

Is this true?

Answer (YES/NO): NO